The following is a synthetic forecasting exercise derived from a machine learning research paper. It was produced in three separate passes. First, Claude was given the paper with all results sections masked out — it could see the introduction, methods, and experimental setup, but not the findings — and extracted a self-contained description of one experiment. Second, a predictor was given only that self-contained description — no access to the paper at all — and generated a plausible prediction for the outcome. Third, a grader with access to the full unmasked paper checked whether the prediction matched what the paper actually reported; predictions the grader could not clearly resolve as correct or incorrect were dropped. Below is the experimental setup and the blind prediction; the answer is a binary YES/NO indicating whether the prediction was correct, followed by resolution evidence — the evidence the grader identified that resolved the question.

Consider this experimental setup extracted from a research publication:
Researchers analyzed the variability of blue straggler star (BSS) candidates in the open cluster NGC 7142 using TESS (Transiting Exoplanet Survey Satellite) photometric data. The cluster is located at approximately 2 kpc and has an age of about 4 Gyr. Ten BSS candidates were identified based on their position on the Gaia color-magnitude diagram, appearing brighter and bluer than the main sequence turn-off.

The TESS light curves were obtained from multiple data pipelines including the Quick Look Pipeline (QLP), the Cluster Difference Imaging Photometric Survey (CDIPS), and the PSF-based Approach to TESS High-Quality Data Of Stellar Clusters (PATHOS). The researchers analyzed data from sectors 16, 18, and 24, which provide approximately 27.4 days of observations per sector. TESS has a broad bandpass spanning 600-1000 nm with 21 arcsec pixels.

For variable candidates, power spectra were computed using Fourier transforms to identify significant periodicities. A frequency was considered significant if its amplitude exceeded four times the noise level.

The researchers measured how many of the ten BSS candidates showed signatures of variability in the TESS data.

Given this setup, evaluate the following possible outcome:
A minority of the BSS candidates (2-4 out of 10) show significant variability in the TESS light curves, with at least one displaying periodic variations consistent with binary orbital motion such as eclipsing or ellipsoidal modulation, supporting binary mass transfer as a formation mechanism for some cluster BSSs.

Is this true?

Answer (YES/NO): YES